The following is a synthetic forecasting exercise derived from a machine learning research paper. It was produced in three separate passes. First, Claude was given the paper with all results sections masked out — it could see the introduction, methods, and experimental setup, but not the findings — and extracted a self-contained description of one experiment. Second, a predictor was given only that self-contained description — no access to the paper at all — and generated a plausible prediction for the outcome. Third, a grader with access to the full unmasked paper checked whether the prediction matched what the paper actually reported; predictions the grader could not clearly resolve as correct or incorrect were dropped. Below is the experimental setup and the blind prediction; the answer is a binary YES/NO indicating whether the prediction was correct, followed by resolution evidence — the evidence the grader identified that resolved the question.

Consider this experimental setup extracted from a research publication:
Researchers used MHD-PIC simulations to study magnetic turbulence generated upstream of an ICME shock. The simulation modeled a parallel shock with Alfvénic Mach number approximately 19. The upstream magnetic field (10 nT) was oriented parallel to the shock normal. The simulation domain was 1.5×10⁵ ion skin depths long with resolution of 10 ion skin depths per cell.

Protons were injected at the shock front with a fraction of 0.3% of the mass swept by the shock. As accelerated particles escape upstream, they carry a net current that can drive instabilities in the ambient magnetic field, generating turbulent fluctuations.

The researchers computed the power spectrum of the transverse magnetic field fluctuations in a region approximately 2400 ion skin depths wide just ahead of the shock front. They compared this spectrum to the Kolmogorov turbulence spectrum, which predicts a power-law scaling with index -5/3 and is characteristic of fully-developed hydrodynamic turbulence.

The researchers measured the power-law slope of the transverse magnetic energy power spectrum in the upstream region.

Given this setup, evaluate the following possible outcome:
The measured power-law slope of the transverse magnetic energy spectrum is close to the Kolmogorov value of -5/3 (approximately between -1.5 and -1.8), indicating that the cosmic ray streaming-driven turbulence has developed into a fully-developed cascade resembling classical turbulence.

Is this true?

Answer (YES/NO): YES